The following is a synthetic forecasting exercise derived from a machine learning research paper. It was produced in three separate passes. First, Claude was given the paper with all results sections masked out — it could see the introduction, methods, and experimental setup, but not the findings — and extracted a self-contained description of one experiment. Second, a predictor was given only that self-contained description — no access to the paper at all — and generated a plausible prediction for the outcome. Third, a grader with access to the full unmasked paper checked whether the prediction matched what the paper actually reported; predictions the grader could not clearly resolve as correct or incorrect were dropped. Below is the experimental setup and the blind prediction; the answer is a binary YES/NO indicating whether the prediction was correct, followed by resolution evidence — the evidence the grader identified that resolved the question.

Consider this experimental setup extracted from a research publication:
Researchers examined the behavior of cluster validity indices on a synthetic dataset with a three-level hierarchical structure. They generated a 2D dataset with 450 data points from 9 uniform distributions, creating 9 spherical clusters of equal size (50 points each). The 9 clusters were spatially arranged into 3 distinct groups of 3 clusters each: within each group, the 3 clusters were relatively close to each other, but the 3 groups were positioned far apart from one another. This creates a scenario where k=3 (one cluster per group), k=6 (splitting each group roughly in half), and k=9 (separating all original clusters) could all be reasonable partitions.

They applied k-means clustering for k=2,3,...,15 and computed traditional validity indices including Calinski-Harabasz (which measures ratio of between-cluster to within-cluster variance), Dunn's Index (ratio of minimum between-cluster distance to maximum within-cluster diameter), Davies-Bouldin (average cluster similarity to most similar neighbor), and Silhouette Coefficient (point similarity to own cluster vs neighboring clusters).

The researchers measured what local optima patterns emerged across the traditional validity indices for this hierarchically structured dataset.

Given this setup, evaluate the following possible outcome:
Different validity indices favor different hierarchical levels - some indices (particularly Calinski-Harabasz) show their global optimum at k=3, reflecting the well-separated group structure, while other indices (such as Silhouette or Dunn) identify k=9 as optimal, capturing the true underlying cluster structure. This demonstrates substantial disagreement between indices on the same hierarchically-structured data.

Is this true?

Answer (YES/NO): NO